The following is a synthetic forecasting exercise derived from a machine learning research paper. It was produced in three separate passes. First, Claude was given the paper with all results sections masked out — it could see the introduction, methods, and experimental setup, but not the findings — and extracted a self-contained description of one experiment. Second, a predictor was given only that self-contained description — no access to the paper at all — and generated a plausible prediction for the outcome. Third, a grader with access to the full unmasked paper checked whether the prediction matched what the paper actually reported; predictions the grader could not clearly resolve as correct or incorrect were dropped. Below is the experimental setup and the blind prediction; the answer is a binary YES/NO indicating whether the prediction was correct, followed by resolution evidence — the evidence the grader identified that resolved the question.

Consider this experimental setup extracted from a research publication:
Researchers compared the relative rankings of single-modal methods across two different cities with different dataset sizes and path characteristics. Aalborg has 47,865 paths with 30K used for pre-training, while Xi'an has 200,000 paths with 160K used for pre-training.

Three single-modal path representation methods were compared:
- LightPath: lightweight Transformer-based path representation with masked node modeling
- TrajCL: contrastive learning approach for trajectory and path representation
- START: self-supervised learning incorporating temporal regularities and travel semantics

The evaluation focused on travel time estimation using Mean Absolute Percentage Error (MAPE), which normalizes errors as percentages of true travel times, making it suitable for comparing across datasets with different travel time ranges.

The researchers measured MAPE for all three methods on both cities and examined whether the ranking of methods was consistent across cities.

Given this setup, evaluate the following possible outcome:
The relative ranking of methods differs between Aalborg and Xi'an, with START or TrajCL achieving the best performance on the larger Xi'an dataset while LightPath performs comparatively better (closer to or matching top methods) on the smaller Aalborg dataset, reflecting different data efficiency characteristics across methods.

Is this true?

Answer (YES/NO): NO